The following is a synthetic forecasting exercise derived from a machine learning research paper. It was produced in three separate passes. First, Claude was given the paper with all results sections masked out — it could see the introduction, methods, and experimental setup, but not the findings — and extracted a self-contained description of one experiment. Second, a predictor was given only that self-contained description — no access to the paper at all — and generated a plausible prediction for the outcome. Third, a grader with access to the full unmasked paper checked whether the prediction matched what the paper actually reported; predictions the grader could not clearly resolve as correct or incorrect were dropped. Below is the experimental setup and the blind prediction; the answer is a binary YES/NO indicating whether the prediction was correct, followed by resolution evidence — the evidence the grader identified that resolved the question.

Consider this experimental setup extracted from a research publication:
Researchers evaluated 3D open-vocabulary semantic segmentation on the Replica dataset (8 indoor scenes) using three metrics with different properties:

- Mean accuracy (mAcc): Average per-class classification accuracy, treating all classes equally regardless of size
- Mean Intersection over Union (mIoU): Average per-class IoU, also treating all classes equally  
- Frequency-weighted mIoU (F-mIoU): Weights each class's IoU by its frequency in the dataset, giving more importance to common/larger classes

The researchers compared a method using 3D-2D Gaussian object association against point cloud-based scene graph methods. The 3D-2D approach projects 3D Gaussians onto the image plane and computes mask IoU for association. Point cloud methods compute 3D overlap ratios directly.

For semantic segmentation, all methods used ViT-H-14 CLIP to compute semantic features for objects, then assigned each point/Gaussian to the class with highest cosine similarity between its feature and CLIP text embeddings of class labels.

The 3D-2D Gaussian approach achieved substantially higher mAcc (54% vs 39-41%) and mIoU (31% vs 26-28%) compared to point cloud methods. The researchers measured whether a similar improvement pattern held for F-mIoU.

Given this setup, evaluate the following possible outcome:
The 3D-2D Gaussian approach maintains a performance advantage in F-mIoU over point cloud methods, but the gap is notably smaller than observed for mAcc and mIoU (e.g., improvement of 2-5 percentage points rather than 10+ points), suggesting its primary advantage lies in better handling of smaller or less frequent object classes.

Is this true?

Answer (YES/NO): NO